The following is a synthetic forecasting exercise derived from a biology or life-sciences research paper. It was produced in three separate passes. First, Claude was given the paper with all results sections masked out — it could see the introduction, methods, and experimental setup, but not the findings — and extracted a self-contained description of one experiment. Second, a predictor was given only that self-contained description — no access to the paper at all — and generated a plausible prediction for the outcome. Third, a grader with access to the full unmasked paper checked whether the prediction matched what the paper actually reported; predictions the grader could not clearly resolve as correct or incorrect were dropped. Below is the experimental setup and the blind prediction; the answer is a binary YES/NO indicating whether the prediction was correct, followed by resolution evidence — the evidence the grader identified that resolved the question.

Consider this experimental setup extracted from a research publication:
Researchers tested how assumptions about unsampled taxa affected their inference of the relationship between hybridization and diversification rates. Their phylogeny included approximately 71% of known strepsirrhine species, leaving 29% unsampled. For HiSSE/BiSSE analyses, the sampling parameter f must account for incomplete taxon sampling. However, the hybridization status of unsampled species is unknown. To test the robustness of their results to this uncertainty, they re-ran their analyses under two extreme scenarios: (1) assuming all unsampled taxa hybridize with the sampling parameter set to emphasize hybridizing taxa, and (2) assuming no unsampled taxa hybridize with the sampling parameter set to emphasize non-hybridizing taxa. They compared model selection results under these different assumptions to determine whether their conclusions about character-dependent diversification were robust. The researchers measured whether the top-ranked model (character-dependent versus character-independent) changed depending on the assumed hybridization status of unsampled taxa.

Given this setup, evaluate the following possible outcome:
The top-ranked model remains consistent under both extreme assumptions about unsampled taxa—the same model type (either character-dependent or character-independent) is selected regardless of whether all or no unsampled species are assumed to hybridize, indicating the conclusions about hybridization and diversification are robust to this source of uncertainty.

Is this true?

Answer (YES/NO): NO